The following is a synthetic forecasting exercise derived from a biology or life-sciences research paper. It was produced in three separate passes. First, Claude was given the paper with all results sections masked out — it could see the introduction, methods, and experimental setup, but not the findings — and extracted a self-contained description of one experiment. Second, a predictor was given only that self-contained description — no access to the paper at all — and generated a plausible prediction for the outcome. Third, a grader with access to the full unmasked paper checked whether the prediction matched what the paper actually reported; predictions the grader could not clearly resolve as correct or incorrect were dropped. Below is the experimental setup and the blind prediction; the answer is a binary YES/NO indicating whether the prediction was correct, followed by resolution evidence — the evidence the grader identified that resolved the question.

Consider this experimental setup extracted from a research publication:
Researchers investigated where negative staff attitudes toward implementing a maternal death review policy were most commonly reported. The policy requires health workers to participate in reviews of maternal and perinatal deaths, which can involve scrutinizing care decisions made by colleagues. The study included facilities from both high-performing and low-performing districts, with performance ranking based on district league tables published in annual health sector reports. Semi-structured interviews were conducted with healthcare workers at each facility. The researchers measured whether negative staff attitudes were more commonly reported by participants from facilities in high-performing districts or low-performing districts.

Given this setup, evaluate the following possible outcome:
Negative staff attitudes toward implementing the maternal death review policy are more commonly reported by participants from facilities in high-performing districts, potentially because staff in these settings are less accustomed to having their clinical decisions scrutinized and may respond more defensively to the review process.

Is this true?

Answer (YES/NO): NO